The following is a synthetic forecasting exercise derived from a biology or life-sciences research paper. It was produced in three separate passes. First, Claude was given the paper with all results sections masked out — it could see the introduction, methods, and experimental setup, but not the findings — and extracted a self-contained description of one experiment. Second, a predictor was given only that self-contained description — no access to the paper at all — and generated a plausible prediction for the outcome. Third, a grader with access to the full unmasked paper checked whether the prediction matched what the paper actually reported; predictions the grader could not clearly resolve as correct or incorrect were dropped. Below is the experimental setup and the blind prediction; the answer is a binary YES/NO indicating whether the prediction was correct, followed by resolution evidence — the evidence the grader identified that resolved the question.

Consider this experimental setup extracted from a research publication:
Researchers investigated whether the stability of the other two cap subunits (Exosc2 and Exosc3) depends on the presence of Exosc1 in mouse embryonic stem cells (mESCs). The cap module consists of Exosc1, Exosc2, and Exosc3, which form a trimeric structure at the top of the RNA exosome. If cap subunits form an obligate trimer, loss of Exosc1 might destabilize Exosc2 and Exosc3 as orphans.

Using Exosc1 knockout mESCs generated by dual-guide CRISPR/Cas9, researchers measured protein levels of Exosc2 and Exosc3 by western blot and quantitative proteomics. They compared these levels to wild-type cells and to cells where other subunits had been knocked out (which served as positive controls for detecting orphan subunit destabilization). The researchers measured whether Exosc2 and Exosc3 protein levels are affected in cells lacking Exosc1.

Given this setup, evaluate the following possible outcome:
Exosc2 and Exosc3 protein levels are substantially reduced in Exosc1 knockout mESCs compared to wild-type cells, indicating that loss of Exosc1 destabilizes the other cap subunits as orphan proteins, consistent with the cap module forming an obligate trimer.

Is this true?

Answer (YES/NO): NO